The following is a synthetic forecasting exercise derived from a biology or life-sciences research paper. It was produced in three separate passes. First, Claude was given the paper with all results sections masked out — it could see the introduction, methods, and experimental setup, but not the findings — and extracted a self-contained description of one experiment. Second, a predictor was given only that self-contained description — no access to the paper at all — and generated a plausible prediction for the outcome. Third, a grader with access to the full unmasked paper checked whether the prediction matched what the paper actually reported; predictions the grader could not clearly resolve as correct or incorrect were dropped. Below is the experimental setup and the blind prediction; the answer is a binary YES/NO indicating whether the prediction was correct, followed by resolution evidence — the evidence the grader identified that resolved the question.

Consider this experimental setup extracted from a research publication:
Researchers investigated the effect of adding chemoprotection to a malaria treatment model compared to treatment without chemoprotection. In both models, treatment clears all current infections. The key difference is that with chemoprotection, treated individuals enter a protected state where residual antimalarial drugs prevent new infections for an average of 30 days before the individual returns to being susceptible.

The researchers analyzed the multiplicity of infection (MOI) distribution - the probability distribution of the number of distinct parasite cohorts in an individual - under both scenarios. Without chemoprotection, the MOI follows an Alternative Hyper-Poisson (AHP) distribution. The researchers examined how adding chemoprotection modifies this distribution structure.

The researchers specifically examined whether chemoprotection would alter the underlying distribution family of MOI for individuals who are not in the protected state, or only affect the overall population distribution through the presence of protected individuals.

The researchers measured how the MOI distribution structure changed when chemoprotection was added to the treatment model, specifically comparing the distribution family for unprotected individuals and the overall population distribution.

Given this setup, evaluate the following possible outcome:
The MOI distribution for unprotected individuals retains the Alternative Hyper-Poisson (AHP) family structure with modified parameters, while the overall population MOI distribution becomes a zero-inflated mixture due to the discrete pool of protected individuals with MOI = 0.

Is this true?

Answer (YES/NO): YES